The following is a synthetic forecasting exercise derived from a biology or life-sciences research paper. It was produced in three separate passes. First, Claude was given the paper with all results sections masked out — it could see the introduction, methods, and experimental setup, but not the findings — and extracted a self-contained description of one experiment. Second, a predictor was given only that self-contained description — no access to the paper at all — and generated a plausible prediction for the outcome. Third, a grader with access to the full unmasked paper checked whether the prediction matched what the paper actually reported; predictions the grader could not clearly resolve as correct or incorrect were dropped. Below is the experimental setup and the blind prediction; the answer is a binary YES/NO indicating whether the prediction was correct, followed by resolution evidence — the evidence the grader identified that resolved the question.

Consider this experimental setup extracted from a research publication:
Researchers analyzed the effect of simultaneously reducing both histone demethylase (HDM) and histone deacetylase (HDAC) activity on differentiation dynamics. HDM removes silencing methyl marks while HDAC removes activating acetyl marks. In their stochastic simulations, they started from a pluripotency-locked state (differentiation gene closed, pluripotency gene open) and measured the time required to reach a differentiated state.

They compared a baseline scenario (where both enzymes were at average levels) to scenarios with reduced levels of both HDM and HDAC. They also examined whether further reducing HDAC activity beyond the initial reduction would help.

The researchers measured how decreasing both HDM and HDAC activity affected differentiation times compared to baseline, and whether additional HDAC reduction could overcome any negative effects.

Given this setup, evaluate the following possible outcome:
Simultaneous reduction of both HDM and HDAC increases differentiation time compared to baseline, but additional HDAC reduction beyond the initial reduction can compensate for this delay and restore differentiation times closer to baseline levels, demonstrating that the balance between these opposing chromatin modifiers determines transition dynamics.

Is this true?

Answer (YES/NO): NO